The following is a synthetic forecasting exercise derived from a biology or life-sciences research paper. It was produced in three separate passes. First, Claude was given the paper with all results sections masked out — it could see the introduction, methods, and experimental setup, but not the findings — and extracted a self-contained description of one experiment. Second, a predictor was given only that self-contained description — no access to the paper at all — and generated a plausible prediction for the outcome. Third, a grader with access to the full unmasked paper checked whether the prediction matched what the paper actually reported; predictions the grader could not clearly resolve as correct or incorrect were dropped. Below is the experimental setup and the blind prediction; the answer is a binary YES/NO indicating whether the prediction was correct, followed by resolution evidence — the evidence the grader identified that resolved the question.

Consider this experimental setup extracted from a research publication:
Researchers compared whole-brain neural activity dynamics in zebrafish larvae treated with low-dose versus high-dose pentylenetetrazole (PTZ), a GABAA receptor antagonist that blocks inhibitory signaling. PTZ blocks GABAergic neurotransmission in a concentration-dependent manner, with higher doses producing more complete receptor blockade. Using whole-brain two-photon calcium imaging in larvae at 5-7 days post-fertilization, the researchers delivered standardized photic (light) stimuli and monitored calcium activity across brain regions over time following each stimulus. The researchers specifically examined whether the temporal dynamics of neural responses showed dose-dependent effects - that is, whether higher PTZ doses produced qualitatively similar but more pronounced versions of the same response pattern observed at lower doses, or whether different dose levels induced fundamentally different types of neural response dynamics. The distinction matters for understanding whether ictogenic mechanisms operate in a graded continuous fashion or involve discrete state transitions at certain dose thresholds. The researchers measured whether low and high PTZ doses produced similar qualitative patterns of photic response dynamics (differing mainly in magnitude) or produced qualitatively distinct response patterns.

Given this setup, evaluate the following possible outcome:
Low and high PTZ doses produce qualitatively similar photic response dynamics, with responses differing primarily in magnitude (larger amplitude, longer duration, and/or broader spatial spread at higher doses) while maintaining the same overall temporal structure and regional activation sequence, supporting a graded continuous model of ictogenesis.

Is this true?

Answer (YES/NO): YES